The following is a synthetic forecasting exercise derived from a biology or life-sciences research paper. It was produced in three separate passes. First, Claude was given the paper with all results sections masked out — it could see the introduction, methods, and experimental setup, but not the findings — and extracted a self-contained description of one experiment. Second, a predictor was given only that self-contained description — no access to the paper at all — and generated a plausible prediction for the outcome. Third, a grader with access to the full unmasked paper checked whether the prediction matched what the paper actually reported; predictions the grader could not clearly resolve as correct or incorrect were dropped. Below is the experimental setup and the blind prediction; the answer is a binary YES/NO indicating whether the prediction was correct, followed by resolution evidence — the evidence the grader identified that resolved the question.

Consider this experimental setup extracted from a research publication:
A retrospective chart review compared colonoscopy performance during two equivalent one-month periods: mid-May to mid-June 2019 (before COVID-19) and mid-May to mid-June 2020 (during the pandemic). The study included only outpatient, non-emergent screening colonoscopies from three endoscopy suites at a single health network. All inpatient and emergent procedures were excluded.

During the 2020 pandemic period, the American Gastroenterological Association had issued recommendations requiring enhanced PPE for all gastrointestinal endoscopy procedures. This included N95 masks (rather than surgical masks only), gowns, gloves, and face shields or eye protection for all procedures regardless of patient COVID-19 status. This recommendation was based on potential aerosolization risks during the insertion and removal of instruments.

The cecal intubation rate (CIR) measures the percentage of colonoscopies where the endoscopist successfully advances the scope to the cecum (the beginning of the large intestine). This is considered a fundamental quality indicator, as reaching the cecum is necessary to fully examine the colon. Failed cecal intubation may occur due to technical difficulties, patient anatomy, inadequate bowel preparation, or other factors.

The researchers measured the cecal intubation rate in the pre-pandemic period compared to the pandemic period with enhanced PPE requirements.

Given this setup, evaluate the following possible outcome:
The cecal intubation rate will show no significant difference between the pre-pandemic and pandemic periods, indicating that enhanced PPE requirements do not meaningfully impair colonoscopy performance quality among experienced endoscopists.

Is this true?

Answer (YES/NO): NO